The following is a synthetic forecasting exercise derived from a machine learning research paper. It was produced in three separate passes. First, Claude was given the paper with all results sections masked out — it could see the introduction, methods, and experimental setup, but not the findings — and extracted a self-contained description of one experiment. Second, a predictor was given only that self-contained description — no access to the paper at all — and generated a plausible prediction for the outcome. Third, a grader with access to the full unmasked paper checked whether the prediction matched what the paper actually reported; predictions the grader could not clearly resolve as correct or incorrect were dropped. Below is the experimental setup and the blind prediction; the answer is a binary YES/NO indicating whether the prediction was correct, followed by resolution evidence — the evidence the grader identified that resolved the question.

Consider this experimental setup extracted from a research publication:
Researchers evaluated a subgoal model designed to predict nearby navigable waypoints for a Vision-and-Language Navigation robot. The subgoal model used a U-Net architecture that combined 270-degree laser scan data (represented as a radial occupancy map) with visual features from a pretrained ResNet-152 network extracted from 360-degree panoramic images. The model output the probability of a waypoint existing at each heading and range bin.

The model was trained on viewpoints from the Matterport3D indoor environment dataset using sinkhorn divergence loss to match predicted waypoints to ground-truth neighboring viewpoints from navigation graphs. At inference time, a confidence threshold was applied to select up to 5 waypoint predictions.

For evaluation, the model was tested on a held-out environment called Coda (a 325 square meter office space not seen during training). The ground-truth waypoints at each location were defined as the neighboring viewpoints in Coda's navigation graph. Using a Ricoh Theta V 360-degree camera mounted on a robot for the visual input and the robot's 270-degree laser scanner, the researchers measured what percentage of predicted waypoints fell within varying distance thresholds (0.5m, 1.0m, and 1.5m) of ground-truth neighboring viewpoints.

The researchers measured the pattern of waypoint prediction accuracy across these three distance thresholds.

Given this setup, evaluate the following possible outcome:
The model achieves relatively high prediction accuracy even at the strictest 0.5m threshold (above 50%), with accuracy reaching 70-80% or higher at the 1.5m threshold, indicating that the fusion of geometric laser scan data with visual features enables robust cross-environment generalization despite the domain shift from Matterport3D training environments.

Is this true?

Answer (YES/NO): NO